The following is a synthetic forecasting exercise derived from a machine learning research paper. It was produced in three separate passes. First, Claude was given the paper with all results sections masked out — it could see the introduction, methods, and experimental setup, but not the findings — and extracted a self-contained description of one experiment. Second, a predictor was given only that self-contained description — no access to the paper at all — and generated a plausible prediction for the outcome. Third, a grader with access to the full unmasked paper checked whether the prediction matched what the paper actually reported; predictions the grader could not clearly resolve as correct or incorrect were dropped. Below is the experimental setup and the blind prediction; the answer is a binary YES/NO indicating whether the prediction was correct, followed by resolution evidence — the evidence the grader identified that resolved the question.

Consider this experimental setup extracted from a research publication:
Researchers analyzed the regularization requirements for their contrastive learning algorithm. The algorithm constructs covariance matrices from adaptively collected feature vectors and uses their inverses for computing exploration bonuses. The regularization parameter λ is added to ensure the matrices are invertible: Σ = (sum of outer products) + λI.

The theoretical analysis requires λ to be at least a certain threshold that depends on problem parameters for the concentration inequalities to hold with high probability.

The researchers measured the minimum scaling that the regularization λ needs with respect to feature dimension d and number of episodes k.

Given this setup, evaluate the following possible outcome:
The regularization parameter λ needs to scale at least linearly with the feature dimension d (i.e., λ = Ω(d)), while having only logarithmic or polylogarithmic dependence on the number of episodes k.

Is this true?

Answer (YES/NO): YES